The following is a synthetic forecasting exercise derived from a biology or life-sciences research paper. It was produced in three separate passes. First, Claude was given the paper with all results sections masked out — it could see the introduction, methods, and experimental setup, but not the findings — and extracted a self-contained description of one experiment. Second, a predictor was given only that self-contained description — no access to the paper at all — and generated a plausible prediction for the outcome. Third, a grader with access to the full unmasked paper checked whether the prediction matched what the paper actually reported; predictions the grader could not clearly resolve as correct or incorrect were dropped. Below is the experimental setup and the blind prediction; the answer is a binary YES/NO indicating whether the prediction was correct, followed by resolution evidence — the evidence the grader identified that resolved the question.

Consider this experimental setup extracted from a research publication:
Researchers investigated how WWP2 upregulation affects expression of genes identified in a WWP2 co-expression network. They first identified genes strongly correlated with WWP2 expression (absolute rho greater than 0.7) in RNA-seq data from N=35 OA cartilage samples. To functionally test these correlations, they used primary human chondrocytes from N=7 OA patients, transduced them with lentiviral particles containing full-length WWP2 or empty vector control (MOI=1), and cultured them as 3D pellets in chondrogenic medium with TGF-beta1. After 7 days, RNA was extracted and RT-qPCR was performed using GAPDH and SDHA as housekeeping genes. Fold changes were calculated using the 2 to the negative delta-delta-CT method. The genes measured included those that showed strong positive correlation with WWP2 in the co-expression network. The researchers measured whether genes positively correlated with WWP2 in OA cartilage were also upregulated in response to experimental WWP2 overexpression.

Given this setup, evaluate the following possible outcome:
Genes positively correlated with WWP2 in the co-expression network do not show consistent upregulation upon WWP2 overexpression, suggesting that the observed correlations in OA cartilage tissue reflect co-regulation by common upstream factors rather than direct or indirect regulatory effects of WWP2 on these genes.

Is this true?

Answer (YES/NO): NO